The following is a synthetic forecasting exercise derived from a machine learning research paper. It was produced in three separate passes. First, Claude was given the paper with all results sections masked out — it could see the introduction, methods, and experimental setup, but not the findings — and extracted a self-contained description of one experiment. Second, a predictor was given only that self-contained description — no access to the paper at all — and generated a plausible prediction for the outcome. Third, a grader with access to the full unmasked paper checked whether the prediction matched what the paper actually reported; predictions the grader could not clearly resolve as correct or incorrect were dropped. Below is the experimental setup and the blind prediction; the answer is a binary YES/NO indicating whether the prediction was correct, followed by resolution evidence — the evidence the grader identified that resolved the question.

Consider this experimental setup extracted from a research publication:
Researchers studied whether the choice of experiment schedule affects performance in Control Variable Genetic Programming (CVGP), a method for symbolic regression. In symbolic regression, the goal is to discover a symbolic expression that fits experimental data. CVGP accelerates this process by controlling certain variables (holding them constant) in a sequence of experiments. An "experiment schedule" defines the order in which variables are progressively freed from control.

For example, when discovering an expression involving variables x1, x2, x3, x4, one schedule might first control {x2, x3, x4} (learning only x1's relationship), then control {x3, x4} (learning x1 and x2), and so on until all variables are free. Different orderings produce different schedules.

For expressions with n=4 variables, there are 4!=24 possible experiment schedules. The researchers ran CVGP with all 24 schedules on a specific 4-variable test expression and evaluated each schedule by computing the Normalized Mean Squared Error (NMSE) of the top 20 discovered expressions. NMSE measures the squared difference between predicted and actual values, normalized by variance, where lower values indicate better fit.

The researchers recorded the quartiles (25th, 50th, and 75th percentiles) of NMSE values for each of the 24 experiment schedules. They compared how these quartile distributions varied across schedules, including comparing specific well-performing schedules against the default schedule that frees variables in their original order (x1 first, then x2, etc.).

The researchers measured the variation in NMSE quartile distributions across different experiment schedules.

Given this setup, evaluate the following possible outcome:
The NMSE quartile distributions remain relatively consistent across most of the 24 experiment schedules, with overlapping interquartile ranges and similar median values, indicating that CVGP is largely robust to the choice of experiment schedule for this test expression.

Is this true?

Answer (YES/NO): NO